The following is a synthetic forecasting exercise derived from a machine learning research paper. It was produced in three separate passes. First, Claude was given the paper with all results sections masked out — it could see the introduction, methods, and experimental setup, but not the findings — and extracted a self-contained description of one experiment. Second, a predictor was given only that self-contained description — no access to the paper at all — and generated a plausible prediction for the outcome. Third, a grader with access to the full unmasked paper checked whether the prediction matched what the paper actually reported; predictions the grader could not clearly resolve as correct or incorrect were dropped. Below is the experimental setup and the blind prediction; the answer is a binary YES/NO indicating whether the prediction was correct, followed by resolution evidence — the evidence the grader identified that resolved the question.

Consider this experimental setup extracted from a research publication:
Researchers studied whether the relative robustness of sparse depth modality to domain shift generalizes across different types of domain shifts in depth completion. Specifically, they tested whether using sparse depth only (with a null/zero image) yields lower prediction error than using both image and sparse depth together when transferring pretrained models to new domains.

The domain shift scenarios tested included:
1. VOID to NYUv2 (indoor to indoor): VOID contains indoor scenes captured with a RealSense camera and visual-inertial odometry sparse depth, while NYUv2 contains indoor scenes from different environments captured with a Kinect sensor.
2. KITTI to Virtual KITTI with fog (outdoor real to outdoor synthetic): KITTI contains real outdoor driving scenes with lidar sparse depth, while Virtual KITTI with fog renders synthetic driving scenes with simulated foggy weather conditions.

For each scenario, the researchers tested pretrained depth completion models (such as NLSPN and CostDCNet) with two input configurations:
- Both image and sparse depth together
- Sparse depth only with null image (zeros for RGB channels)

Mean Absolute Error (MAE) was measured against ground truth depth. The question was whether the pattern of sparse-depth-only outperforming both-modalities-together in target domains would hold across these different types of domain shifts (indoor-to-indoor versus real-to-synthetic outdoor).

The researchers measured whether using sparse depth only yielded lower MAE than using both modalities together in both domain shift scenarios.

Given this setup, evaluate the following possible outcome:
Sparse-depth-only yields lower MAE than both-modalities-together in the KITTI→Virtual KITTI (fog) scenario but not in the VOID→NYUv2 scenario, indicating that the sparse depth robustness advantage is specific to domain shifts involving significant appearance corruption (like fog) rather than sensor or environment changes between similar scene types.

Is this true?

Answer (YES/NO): NO